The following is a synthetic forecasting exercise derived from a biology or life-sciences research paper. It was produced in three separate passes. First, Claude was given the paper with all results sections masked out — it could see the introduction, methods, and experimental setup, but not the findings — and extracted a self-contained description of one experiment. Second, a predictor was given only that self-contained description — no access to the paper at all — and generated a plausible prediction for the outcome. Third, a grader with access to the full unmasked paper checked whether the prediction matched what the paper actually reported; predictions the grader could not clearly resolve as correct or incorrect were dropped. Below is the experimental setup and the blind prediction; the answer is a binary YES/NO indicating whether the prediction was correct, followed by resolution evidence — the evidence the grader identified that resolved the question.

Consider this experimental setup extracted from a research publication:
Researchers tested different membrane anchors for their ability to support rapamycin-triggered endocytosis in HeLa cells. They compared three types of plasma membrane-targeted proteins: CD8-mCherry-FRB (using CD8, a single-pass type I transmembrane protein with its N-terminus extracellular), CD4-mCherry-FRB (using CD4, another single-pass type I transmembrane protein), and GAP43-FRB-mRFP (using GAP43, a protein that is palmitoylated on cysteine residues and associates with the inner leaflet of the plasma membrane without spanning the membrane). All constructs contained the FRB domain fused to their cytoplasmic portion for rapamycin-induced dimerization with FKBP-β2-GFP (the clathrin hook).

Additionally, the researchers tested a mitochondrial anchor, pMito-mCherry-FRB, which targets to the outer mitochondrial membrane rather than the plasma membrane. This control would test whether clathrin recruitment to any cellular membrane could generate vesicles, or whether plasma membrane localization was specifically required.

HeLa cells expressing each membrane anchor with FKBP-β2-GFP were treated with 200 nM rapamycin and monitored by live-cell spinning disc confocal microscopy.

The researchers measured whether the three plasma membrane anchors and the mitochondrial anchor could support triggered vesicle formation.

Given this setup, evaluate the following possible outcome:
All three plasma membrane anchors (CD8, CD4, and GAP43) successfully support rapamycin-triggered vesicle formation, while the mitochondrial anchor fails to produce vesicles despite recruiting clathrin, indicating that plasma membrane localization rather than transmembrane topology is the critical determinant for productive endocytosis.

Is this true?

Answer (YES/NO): YES